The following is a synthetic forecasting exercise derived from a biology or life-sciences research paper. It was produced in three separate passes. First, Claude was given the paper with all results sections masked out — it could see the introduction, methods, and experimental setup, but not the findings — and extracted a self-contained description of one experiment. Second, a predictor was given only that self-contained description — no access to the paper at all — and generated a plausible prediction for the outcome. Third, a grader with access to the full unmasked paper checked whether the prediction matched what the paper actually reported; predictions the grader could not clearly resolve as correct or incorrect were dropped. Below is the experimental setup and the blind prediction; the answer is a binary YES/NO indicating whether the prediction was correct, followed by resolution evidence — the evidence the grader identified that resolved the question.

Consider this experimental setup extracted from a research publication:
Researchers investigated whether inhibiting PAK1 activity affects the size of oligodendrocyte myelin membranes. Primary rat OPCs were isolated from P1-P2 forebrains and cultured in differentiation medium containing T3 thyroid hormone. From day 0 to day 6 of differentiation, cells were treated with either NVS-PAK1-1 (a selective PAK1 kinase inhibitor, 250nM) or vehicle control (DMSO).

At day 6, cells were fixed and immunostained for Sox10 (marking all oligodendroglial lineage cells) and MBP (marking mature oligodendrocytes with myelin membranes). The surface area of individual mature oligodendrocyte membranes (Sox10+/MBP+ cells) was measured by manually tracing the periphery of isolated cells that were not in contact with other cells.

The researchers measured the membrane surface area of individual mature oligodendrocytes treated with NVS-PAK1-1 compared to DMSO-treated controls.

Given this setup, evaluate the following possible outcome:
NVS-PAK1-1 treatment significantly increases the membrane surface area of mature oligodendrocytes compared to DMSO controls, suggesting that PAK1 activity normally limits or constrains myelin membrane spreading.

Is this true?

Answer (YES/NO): YES